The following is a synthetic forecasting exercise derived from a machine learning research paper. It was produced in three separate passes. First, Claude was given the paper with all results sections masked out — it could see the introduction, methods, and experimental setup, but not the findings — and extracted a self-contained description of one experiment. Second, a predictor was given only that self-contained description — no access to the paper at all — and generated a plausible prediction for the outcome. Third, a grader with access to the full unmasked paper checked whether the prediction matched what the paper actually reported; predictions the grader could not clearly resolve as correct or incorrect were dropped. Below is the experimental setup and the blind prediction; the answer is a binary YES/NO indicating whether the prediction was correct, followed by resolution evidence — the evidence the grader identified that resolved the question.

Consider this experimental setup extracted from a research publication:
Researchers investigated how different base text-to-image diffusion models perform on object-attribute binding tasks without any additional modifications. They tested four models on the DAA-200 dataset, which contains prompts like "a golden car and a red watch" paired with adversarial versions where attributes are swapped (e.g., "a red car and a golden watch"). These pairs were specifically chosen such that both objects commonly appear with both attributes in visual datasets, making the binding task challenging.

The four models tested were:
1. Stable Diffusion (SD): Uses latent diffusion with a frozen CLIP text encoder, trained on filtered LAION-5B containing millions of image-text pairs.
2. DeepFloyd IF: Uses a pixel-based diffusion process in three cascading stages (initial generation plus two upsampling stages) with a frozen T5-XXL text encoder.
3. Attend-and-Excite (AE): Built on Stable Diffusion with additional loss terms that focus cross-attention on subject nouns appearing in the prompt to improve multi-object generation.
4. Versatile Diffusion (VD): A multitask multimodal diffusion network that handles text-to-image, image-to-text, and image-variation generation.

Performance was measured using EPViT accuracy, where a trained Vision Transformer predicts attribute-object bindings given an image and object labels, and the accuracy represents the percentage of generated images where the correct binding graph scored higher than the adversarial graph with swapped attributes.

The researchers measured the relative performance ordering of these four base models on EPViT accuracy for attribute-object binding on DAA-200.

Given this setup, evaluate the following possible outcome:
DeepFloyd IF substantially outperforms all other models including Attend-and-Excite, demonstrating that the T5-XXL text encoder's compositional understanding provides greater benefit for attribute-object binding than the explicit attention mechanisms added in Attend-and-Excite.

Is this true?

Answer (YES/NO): NO